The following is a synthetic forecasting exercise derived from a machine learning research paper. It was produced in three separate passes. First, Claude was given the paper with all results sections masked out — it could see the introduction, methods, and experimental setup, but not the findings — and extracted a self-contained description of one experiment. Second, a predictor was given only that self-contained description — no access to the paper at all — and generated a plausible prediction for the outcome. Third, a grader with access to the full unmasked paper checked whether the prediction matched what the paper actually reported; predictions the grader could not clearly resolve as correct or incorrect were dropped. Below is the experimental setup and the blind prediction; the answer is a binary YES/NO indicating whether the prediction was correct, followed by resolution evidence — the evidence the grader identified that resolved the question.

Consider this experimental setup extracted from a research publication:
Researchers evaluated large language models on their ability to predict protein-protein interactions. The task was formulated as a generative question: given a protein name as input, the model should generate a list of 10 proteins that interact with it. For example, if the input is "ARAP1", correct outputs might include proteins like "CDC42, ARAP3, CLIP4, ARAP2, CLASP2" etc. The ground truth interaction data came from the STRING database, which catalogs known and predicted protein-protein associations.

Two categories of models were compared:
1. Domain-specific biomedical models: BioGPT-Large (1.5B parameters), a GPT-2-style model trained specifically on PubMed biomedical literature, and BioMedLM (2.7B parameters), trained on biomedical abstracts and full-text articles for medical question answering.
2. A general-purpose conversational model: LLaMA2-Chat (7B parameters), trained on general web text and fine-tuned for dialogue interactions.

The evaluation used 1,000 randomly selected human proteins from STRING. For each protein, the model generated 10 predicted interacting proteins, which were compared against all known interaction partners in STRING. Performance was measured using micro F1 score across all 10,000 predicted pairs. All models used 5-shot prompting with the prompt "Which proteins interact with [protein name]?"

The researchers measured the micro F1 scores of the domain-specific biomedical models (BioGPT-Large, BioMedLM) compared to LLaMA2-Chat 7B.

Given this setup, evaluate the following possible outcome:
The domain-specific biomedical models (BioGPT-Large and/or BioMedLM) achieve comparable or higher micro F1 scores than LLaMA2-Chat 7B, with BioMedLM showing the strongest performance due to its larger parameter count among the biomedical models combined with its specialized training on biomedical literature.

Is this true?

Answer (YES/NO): NO